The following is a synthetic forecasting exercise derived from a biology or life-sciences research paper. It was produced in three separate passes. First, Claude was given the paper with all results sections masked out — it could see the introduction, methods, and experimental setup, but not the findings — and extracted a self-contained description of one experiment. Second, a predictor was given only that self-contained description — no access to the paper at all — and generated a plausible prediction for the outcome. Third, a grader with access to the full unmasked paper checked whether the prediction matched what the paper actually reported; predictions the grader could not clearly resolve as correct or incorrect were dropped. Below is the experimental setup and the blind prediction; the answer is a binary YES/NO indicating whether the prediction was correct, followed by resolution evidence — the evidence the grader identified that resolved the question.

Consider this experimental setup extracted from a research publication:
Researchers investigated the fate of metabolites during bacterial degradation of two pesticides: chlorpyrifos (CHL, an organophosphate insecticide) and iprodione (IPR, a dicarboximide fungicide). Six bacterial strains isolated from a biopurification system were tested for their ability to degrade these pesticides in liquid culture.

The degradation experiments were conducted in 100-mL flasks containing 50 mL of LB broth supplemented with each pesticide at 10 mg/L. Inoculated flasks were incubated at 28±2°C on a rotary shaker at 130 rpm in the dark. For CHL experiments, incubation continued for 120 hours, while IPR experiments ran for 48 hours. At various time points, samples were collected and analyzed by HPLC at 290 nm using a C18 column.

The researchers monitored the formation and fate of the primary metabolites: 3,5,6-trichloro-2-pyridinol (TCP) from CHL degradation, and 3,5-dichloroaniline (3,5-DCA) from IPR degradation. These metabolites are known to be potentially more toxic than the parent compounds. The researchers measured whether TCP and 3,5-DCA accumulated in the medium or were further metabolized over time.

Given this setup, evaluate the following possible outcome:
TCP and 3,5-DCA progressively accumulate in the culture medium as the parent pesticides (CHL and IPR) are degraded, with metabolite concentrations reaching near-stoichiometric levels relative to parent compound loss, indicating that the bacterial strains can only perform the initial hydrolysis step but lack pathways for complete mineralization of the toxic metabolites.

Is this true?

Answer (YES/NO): NO